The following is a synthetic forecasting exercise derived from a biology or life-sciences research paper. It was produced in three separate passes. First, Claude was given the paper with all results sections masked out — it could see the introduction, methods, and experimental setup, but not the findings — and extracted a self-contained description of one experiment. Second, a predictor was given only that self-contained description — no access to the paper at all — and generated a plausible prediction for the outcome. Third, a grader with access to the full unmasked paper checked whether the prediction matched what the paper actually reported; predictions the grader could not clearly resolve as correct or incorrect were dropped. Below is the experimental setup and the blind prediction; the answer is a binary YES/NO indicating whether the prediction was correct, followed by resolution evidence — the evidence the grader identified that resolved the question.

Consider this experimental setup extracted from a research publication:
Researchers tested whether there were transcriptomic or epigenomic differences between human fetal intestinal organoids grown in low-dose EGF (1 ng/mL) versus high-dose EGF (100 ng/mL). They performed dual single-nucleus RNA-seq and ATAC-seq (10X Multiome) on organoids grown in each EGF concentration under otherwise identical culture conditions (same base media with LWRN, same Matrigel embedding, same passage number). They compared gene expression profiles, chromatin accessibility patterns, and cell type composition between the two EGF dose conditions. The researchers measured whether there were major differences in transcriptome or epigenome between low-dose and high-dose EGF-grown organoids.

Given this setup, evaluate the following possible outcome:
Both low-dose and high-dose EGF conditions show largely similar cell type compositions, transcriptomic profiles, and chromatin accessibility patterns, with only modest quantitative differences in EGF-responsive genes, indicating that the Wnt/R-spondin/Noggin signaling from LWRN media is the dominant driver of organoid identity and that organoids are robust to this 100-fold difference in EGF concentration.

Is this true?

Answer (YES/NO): YES